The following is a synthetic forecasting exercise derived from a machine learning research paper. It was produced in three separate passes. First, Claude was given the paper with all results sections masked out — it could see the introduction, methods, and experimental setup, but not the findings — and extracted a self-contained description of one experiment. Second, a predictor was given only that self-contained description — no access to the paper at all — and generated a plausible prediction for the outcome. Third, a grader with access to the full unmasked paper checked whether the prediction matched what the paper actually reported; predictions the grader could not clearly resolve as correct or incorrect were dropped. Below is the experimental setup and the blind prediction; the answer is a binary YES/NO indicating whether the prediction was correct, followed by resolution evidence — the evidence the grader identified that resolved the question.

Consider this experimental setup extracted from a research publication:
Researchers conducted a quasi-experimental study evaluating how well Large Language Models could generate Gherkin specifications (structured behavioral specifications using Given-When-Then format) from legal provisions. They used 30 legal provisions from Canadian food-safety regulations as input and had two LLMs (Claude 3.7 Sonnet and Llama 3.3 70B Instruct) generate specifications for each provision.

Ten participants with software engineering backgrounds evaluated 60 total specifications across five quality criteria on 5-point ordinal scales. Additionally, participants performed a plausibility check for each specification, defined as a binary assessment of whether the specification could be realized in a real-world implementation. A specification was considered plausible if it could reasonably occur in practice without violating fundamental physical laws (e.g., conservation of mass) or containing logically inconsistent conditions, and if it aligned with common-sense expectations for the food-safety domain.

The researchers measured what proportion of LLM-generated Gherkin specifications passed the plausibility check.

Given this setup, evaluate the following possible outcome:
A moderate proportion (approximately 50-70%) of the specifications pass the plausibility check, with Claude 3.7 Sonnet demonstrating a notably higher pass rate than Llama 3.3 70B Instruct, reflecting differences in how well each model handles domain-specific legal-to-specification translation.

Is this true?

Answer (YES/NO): NO